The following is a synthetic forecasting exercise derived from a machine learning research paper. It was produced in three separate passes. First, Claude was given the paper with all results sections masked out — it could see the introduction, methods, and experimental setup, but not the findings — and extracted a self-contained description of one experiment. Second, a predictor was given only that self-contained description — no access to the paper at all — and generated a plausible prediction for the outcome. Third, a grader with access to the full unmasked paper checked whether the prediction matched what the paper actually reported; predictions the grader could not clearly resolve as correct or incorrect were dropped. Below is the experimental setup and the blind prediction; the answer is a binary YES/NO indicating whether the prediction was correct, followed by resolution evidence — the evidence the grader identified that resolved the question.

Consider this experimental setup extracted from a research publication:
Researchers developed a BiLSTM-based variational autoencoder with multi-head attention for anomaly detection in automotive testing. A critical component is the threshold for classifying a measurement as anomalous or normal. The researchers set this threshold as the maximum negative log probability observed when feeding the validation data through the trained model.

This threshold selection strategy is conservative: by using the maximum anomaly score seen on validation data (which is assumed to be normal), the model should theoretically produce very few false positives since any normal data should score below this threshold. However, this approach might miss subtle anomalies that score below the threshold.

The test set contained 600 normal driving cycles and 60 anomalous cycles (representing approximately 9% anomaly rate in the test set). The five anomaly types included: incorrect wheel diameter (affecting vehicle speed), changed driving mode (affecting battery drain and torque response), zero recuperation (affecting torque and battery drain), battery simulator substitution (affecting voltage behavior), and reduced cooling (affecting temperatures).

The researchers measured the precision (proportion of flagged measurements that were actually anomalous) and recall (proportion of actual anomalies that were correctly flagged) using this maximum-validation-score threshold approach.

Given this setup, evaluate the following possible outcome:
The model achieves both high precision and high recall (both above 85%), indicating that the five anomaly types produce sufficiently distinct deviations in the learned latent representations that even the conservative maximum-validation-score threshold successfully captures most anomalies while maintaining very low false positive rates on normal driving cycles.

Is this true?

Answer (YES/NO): NO